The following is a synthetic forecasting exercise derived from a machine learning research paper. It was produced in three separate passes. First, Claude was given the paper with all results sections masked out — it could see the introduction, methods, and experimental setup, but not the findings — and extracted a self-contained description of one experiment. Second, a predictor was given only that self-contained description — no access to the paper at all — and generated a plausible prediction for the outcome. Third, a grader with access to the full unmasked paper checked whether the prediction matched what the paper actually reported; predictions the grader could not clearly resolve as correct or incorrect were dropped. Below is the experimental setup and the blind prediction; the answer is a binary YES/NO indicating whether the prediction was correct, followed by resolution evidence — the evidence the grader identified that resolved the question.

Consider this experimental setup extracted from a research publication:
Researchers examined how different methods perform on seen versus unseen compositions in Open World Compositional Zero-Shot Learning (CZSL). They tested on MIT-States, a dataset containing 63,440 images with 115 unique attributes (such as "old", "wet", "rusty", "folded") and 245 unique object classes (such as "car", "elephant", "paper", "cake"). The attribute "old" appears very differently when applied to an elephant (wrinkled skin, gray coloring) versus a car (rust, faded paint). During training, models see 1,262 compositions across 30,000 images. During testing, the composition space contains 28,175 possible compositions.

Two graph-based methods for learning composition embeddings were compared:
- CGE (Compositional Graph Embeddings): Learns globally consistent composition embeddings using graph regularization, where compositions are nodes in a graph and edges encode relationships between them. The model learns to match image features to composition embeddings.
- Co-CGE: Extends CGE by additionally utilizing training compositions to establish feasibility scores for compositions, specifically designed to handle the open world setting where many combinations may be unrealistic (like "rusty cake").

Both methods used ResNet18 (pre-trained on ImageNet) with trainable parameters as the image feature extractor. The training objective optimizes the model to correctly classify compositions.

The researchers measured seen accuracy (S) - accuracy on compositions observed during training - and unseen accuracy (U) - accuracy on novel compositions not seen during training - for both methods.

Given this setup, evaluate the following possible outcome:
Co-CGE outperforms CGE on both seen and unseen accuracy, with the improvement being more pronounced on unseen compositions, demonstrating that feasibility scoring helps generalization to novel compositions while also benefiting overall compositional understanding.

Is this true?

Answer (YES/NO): NO